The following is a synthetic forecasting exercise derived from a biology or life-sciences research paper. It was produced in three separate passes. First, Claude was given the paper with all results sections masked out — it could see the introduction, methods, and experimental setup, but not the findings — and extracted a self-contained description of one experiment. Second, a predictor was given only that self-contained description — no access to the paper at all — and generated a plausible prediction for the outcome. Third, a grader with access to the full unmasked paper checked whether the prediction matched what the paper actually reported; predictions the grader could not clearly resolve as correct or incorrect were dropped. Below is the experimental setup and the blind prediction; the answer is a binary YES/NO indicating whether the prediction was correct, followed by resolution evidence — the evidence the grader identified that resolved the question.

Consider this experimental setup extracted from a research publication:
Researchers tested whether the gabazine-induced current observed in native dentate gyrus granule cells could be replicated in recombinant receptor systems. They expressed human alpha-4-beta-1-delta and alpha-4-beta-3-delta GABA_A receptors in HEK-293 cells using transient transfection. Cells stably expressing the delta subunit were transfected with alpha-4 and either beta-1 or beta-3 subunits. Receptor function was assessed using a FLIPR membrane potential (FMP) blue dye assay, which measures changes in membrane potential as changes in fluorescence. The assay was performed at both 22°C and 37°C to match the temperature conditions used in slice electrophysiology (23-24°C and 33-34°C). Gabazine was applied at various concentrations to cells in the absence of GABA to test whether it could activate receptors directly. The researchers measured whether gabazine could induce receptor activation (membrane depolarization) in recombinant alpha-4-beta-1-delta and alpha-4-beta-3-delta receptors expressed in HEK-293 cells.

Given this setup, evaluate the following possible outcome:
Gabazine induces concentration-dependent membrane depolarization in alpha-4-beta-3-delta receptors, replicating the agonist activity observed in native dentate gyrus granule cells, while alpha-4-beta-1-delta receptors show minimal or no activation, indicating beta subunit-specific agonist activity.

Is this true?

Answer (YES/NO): NO